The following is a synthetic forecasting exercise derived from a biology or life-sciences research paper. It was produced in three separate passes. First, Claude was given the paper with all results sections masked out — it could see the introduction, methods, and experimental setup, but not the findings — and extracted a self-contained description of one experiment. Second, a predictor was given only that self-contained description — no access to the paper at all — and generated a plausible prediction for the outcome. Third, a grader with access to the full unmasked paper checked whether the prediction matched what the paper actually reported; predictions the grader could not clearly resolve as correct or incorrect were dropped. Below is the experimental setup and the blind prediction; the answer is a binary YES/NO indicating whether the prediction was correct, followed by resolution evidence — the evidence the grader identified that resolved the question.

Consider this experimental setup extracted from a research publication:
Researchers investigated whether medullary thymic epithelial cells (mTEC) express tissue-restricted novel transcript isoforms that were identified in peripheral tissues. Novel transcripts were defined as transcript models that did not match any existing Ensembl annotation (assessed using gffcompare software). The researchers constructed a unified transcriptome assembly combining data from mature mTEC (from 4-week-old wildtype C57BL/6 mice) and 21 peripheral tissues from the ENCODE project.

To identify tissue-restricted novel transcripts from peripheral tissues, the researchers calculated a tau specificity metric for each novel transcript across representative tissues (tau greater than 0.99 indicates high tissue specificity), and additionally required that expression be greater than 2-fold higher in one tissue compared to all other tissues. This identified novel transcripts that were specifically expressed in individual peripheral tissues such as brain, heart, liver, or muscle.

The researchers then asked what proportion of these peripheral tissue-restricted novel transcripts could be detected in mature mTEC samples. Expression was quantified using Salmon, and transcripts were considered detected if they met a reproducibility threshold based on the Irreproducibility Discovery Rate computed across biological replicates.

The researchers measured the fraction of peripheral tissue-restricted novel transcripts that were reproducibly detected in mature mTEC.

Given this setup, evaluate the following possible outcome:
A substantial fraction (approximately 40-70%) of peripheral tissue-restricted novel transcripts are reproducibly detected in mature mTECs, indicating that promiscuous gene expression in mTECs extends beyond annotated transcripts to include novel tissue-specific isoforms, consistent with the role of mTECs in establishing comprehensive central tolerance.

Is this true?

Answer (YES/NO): YES